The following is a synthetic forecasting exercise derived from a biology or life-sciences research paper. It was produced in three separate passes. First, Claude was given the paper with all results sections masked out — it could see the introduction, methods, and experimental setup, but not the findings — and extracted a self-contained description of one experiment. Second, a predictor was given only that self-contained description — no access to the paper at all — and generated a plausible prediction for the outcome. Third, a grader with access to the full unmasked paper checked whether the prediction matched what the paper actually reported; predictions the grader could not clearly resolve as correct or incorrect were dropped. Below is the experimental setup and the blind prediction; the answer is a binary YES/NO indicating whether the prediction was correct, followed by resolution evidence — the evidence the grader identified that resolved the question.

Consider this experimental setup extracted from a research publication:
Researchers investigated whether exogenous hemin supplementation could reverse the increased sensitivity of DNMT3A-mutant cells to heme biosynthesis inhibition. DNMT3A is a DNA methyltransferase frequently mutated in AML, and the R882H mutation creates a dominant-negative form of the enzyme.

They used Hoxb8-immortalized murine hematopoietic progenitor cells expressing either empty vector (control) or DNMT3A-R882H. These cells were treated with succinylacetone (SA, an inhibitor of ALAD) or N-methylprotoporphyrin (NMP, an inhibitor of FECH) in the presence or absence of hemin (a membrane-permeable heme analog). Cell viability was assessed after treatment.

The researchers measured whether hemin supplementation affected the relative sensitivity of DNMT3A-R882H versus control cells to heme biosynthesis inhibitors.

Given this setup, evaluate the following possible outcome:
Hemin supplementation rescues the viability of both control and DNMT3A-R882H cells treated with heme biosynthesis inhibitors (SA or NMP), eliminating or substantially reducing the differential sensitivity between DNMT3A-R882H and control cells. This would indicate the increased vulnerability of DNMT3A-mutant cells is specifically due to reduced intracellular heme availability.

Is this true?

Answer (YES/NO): YES